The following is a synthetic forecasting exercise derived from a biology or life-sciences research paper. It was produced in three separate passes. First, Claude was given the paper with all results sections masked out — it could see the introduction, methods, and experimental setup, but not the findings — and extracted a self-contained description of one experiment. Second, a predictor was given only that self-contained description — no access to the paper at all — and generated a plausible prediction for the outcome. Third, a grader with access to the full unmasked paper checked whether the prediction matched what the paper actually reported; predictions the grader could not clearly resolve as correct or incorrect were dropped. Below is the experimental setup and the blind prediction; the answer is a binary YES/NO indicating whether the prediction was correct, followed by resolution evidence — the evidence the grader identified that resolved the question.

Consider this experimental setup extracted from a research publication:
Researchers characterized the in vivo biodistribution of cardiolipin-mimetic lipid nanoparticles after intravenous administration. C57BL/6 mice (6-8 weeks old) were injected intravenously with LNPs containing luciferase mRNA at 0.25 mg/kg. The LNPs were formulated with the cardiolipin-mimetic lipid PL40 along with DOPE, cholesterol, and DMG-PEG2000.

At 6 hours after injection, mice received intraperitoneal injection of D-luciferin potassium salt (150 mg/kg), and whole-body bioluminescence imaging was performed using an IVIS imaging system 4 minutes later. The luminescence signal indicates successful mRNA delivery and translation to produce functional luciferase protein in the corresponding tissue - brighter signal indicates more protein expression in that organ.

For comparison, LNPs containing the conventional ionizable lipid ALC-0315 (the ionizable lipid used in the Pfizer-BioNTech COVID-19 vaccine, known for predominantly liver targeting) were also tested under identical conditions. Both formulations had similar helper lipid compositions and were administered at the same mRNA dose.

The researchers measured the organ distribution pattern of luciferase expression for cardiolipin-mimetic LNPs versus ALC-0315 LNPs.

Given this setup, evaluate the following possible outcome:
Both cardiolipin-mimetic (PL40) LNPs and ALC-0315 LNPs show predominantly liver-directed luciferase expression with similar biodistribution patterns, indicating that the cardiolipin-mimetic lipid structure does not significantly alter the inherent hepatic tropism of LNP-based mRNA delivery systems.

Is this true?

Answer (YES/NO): NO